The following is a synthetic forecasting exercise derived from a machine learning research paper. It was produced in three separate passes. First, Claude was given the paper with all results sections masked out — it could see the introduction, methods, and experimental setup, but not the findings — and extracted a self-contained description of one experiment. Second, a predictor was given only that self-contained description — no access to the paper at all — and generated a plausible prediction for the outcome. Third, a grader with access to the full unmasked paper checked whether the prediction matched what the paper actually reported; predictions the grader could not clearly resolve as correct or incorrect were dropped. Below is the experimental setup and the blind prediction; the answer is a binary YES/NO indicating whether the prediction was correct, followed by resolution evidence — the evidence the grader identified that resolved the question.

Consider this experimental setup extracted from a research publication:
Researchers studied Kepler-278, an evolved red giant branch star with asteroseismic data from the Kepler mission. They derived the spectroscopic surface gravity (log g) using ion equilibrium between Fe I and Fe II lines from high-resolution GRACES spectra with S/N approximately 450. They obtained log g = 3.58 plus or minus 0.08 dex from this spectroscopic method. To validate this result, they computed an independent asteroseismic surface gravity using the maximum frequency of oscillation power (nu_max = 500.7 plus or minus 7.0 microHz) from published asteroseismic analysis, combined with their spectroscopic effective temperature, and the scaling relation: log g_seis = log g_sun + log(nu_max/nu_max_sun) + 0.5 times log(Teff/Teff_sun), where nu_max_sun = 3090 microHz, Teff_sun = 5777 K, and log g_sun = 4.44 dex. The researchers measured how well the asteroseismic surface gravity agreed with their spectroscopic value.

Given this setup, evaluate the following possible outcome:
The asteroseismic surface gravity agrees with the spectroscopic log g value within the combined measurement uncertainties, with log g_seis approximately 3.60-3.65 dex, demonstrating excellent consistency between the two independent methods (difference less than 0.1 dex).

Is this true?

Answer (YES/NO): YES